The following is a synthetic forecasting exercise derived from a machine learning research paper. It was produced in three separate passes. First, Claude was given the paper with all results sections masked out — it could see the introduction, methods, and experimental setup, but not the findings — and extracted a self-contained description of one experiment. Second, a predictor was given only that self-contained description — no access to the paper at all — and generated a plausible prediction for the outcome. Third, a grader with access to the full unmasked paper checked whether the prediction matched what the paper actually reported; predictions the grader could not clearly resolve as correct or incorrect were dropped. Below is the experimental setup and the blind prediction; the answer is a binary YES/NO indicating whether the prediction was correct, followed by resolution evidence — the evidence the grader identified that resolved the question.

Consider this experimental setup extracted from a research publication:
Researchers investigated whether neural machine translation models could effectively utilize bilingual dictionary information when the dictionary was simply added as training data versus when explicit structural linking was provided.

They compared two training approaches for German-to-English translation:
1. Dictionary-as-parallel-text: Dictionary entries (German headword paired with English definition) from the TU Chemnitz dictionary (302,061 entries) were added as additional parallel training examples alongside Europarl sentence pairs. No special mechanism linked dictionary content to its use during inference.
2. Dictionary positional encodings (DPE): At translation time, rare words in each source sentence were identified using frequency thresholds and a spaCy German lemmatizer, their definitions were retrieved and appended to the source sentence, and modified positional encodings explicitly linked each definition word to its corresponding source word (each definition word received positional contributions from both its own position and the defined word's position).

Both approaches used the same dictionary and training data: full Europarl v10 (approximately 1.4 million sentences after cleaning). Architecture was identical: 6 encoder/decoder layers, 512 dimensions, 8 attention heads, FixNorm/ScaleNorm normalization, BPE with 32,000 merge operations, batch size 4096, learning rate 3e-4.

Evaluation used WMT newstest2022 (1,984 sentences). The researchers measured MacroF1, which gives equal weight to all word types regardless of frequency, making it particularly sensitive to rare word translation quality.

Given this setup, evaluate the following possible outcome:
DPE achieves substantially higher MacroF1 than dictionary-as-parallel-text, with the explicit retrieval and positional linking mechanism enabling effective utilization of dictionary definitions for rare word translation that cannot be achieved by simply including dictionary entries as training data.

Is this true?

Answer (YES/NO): NO